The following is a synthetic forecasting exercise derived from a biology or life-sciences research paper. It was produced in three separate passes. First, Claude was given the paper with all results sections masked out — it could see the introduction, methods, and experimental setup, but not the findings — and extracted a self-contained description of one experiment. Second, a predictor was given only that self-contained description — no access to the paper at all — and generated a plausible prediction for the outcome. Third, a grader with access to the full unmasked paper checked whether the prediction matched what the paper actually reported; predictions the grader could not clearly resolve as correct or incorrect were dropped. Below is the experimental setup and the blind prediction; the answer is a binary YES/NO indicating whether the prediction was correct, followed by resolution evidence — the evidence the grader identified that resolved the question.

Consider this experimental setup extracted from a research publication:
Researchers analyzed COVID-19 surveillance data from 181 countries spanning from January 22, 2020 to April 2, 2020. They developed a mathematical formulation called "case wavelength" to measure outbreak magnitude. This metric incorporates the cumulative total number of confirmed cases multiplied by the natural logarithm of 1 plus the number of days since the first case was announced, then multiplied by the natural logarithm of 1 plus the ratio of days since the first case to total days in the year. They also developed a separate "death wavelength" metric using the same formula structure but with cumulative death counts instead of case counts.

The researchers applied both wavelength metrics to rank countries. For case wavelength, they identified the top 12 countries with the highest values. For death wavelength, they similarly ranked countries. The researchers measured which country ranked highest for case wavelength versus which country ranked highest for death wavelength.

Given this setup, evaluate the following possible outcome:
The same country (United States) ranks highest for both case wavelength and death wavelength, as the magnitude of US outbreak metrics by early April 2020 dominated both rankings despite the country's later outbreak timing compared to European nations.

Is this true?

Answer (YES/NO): NO